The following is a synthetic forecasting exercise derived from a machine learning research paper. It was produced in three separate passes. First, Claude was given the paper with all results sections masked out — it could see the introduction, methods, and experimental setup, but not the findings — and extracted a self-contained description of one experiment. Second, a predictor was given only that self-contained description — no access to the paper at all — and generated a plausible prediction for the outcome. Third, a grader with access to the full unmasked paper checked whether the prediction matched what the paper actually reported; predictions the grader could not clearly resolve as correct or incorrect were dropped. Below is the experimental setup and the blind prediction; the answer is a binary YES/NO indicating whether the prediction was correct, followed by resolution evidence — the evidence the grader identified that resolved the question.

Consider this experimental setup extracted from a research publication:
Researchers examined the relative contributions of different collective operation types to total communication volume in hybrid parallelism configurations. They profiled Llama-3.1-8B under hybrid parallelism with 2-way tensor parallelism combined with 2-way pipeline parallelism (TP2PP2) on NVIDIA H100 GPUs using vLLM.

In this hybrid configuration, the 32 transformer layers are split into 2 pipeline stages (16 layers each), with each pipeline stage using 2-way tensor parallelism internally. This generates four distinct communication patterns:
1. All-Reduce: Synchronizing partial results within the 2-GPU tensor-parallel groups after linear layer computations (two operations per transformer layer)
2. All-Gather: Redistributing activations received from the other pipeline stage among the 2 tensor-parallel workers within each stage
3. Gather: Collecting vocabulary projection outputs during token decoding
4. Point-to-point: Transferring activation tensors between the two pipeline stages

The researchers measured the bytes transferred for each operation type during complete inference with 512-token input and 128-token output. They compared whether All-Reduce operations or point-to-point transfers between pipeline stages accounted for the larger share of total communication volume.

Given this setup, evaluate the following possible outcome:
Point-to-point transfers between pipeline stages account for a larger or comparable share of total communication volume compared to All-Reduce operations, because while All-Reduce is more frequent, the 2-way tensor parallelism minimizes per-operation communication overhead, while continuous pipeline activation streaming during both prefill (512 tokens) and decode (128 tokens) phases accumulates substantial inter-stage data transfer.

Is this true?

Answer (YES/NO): NO